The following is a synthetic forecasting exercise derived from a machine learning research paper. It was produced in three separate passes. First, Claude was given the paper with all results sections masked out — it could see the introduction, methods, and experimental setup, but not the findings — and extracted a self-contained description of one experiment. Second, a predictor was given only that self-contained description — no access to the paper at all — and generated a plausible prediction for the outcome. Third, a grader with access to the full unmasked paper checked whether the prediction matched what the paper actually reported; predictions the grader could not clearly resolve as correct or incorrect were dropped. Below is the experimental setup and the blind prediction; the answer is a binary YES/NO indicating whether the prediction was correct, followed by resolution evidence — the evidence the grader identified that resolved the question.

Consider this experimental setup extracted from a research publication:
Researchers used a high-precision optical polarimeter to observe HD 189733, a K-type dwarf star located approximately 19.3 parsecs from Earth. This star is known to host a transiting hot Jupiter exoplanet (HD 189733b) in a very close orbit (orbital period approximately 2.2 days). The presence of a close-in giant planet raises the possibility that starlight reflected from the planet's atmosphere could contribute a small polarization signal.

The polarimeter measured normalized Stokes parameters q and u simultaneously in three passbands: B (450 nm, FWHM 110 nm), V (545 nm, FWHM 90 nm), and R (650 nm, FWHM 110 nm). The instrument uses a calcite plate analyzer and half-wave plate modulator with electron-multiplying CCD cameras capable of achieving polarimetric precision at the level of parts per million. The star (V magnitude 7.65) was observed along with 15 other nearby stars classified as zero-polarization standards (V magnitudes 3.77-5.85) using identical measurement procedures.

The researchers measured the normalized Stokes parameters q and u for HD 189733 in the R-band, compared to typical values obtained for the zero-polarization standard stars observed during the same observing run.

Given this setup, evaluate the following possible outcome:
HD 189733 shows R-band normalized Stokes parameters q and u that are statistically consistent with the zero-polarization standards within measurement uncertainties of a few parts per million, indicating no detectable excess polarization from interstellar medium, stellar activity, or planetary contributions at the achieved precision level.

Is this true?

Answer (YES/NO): YES